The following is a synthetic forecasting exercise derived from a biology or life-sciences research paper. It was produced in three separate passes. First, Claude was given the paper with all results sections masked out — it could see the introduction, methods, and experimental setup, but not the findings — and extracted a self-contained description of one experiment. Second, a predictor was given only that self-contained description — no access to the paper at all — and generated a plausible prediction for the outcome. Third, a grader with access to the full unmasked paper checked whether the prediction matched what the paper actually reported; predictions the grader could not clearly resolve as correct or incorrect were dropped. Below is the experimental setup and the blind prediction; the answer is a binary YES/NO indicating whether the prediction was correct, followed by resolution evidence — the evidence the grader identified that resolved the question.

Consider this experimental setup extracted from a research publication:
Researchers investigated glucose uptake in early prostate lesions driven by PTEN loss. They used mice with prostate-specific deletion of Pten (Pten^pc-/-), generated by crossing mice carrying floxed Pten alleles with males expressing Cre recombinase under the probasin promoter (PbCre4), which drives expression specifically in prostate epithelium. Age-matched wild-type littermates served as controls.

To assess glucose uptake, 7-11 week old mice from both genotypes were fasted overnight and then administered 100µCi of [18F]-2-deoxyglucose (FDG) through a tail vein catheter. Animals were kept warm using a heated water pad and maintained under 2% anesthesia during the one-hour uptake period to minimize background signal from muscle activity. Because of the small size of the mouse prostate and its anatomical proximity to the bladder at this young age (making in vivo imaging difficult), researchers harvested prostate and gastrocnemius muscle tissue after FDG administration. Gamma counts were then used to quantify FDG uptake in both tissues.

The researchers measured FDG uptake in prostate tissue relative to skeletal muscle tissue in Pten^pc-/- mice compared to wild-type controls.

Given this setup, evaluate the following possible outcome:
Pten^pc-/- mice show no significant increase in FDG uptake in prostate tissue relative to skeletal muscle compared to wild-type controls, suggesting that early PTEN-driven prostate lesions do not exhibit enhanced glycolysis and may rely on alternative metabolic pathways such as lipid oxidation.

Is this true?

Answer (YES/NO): NO